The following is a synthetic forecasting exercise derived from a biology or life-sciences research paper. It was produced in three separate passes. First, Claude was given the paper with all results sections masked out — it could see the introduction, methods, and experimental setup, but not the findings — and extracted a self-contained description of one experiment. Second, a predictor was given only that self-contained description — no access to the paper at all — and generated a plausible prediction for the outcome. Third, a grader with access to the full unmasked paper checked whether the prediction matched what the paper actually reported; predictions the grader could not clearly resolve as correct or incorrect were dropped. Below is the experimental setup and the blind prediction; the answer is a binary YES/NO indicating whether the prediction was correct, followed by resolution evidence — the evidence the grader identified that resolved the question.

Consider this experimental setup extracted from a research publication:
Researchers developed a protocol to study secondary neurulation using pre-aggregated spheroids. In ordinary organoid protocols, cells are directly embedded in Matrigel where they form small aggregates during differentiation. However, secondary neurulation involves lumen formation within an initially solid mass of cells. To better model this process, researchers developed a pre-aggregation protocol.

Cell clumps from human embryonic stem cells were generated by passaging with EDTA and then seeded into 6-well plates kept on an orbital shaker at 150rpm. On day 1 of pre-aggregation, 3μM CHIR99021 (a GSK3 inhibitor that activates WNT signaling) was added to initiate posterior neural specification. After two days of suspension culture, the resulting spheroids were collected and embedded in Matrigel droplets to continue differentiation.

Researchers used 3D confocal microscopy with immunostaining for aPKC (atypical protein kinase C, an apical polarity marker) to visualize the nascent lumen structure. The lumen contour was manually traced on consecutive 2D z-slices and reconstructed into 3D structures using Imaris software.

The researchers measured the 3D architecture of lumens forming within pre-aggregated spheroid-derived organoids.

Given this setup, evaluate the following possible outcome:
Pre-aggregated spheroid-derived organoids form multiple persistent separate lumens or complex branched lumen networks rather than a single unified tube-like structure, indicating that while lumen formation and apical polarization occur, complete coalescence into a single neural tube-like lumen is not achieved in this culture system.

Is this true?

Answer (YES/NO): NO